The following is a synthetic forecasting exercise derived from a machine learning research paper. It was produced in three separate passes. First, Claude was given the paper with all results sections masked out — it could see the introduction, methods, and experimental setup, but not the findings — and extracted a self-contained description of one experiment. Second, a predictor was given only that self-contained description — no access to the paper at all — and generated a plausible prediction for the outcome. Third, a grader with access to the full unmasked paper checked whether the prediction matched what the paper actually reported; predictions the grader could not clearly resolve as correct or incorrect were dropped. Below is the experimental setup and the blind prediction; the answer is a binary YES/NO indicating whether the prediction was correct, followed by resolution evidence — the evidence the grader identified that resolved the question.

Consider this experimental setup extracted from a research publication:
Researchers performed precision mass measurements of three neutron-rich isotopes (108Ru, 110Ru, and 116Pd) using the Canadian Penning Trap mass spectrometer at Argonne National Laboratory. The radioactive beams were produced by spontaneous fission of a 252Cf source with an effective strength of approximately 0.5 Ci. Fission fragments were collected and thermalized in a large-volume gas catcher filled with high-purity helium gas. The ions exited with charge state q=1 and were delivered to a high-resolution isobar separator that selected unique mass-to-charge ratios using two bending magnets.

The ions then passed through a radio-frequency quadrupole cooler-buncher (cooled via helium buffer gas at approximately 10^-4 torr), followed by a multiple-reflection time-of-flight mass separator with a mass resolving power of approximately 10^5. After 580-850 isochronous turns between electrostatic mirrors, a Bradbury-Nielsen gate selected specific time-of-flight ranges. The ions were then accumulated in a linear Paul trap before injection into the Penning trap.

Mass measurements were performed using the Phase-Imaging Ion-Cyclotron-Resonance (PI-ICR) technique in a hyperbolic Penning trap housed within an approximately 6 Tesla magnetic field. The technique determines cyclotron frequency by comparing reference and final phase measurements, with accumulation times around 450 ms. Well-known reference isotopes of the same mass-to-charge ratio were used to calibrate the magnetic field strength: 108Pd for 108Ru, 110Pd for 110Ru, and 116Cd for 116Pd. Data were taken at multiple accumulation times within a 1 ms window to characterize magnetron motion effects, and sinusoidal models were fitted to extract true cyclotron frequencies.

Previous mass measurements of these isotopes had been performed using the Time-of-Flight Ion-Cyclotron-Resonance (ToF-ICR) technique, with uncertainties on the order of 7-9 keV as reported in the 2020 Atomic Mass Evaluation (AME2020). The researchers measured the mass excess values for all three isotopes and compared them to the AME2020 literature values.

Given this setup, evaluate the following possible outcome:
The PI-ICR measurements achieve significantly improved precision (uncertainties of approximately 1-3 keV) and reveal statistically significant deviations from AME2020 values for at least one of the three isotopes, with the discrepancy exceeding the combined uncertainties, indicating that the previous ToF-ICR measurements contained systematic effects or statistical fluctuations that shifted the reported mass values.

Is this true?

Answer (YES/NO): NO